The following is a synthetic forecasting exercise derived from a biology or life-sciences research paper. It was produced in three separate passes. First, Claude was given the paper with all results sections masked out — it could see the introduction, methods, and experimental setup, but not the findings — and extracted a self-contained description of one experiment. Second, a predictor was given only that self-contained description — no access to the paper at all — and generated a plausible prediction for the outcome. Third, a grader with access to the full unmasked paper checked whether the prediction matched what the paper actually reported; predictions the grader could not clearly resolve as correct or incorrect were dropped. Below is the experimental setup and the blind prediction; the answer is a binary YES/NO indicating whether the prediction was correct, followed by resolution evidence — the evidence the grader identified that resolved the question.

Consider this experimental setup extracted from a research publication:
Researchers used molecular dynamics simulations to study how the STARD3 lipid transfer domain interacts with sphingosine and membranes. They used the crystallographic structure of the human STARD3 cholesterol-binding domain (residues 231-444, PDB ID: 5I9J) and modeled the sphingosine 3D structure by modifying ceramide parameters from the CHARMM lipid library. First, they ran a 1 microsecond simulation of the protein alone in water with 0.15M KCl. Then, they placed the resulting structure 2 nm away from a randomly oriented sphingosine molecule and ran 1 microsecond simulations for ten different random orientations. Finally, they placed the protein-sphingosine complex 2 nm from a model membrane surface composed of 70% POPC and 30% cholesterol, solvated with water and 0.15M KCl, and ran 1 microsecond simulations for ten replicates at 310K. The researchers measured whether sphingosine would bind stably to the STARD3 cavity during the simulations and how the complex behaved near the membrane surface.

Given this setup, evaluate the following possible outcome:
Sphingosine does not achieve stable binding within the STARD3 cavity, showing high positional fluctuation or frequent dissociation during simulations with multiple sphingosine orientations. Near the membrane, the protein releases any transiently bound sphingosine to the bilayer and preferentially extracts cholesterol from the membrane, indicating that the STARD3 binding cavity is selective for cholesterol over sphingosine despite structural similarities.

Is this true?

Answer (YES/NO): NO